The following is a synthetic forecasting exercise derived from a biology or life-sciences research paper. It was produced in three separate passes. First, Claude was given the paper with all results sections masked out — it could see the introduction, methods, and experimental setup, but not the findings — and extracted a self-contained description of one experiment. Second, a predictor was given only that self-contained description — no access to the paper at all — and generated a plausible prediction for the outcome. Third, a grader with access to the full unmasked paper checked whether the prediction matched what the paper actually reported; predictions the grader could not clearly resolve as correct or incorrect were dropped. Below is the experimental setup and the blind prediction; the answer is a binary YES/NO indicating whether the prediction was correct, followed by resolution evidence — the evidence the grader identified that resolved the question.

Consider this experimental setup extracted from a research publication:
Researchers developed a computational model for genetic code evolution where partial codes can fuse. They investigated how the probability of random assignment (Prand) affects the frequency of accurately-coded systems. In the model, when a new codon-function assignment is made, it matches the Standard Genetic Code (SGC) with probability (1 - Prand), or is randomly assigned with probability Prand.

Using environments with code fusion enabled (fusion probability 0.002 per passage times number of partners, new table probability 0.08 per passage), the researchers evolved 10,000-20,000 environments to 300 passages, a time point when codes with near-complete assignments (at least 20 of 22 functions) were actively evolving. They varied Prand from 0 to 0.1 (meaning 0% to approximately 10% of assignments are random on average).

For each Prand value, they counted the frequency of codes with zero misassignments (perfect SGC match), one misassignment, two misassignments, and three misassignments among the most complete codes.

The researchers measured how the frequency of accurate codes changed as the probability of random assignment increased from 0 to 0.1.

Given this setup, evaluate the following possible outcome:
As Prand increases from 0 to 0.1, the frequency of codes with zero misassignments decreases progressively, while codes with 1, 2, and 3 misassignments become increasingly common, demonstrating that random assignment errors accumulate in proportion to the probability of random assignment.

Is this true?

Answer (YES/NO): NO